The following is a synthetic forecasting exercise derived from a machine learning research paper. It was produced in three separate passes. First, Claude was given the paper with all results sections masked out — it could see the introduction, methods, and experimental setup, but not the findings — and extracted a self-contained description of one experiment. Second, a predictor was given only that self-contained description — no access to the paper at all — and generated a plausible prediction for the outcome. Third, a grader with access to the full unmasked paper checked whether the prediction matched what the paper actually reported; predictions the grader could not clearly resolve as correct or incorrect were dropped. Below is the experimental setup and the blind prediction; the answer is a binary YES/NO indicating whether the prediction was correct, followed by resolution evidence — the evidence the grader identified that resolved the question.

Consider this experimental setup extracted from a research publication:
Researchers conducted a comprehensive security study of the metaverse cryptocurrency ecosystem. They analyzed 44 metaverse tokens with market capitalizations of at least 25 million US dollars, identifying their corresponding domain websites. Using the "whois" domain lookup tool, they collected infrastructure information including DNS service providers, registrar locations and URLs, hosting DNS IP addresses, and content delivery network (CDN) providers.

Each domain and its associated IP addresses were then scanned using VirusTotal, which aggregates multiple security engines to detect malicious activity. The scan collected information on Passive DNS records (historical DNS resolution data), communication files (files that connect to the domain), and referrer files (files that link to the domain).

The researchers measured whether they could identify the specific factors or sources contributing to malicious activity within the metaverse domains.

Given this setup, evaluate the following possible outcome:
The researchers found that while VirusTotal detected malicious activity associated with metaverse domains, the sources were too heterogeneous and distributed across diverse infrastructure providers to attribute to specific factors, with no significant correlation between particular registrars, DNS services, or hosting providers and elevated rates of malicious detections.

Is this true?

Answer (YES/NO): NO